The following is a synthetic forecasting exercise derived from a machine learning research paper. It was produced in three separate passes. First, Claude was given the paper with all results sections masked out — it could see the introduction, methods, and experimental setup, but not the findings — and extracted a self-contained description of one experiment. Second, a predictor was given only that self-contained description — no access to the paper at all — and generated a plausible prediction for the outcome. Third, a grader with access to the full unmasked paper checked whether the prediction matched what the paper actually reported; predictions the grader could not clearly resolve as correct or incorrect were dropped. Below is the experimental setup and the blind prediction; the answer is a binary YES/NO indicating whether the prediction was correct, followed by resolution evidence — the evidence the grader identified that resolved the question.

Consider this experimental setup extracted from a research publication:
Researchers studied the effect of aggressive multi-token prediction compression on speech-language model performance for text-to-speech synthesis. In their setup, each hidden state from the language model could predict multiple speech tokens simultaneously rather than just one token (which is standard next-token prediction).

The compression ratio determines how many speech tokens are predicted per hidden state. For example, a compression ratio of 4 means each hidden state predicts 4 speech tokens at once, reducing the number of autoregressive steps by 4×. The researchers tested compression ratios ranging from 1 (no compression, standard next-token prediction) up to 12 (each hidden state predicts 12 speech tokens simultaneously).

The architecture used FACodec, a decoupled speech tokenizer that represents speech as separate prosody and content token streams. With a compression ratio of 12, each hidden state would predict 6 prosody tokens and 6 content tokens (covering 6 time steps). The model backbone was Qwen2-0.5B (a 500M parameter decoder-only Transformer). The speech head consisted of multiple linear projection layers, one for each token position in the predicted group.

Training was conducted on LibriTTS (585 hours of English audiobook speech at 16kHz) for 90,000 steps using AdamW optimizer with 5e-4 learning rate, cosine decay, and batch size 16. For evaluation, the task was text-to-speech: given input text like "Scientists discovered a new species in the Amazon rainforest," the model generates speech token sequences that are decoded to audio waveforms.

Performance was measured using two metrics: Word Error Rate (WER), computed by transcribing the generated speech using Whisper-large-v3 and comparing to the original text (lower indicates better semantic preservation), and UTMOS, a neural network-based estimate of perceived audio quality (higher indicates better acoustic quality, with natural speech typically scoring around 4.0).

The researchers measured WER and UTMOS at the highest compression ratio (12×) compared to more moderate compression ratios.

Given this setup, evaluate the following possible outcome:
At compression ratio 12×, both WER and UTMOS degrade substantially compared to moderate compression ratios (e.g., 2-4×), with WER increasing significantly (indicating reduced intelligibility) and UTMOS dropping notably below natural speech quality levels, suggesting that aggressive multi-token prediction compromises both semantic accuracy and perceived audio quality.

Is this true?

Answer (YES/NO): NO